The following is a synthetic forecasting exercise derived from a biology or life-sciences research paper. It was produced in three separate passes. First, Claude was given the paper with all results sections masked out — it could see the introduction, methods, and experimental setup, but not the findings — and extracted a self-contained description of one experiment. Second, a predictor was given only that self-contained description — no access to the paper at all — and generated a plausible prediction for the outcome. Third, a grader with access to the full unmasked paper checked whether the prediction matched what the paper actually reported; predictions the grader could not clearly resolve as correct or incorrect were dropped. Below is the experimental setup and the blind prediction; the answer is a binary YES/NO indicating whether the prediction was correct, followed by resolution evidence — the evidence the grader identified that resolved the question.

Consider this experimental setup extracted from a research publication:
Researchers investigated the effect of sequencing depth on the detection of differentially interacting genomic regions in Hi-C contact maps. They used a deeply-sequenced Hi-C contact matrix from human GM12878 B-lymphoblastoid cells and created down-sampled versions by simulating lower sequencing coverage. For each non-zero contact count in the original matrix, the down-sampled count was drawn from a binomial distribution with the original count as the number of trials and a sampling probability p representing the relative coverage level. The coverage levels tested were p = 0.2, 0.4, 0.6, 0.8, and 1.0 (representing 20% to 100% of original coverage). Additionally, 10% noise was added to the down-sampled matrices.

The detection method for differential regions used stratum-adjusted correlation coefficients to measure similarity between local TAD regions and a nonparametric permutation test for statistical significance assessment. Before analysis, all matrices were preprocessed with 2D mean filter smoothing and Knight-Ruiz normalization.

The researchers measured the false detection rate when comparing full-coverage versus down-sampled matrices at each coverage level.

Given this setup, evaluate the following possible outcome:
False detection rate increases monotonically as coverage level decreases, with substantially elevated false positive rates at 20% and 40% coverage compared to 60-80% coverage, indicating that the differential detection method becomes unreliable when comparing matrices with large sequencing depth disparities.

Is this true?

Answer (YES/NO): NO